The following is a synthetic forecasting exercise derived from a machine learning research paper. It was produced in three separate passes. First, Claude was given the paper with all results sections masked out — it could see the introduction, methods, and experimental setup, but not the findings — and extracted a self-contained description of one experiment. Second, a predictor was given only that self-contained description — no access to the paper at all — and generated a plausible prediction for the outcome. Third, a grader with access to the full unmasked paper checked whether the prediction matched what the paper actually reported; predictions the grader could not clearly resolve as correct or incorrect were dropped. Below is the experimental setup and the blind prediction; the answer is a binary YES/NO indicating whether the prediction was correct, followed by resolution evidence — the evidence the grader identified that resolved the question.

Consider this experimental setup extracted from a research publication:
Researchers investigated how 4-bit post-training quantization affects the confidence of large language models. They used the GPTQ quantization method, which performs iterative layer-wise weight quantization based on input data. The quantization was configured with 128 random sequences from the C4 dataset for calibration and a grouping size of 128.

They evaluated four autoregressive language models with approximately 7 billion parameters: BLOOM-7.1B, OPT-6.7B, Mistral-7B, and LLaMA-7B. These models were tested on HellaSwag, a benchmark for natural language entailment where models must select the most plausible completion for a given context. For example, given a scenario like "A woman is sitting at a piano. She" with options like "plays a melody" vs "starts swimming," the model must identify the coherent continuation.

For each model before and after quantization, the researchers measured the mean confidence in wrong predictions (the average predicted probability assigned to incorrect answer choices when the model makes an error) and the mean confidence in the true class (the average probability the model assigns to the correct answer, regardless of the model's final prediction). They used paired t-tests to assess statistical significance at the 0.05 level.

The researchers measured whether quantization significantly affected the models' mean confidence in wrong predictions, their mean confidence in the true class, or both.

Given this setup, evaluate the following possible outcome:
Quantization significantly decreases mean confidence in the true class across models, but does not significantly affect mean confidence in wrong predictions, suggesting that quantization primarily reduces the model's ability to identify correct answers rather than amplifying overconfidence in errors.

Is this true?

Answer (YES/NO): YES